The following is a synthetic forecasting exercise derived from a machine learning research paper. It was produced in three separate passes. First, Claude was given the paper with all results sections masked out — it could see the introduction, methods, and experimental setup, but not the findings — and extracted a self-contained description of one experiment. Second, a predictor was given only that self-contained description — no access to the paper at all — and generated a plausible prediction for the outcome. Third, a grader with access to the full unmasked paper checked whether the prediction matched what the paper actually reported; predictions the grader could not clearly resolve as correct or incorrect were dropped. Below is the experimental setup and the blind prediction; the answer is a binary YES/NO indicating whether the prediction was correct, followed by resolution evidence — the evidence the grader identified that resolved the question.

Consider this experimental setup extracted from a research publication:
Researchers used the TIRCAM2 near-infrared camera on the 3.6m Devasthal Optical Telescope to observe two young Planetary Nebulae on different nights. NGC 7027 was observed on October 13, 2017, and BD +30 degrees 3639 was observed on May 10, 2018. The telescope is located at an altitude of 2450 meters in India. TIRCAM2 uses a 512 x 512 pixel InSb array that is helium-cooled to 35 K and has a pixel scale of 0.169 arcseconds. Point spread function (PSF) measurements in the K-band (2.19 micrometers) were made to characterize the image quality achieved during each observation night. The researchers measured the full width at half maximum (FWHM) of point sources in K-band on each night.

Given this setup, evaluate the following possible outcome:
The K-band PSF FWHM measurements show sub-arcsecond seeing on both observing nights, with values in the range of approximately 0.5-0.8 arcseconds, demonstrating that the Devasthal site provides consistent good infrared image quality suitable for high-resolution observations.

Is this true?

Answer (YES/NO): YES